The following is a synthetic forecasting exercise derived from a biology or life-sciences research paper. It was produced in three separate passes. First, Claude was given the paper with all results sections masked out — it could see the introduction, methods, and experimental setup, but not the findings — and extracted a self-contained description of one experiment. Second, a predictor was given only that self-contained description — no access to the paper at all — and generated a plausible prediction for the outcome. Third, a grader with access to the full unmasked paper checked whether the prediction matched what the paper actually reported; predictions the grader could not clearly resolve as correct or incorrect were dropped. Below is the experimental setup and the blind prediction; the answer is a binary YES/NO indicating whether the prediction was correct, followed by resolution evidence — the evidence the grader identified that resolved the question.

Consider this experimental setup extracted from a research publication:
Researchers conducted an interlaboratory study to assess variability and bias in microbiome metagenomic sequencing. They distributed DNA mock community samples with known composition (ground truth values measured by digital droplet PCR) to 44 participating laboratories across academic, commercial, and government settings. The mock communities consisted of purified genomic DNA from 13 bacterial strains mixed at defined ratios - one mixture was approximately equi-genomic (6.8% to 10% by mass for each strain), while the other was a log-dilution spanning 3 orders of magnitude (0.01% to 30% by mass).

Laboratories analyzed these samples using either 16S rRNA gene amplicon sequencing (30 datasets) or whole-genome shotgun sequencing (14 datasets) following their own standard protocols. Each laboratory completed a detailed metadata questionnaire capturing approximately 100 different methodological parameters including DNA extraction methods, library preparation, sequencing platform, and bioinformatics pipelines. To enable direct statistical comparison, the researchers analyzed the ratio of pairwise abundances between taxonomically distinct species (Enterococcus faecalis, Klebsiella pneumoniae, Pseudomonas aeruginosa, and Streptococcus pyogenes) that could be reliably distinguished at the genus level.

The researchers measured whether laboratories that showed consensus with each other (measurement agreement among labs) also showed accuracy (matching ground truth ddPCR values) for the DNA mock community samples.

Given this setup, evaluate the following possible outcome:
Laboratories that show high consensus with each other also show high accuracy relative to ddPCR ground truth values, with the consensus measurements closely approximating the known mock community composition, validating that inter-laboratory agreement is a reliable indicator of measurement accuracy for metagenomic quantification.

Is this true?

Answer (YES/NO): NO